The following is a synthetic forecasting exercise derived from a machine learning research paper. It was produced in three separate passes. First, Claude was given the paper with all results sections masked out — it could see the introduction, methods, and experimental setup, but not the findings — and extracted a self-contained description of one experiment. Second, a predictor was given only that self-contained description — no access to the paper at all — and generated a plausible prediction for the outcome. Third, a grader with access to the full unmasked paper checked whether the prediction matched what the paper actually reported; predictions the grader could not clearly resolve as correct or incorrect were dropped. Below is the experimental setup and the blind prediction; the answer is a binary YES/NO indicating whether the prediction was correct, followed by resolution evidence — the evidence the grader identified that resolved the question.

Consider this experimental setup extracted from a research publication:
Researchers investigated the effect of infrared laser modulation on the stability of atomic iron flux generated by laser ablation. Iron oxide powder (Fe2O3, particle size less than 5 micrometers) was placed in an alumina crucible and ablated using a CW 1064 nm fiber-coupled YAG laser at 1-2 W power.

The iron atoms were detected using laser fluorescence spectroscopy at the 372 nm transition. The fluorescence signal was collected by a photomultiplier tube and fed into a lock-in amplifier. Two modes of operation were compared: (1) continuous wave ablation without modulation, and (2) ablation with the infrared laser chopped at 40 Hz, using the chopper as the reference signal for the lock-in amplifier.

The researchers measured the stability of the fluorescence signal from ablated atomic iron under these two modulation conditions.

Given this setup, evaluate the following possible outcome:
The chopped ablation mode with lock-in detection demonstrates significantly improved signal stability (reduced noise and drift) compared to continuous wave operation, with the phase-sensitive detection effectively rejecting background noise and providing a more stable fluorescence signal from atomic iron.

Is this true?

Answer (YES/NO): YES